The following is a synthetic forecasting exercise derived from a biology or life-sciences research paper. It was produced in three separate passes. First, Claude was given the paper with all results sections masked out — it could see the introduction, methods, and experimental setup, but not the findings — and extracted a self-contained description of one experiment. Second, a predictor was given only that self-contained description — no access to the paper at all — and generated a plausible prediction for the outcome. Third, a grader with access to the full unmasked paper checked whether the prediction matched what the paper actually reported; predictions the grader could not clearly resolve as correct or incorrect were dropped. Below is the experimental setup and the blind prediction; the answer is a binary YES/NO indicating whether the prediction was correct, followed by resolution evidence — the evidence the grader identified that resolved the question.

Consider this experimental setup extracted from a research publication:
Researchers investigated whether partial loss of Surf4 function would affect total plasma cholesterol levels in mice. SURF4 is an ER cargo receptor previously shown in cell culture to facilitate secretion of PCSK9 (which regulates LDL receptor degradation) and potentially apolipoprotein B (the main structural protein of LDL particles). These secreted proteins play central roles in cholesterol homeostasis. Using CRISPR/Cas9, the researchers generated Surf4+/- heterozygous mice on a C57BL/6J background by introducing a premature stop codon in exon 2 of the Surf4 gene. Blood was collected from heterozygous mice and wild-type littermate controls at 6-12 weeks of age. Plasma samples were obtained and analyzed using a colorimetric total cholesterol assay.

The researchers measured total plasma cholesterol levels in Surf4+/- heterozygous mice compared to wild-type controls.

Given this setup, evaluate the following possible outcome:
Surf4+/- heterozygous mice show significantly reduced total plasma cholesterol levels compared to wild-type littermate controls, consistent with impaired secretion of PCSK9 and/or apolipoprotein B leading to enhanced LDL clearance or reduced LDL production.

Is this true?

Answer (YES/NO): NO